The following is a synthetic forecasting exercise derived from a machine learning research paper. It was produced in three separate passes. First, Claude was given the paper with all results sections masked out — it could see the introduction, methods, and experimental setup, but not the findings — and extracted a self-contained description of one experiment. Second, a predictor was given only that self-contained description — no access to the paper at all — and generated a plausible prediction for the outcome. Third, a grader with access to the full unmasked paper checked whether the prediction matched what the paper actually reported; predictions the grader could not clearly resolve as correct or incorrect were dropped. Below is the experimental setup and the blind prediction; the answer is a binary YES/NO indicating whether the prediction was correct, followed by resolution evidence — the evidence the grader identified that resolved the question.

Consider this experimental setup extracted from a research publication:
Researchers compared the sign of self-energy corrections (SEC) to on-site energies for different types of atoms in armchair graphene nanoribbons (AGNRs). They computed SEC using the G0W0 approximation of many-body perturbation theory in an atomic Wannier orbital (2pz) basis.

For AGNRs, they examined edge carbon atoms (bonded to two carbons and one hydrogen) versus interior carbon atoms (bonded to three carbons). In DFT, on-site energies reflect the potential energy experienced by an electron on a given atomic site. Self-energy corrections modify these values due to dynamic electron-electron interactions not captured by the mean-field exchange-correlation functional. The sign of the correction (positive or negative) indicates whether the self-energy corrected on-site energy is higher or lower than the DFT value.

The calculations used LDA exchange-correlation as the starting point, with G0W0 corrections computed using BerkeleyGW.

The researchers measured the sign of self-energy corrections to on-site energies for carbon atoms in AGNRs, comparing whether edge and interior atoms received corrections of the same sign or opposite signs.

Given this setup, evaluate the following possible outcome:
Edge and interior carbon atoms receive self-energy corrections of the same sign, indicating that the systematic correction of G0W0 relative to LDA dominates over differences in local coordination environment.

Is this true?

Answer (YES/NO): YES